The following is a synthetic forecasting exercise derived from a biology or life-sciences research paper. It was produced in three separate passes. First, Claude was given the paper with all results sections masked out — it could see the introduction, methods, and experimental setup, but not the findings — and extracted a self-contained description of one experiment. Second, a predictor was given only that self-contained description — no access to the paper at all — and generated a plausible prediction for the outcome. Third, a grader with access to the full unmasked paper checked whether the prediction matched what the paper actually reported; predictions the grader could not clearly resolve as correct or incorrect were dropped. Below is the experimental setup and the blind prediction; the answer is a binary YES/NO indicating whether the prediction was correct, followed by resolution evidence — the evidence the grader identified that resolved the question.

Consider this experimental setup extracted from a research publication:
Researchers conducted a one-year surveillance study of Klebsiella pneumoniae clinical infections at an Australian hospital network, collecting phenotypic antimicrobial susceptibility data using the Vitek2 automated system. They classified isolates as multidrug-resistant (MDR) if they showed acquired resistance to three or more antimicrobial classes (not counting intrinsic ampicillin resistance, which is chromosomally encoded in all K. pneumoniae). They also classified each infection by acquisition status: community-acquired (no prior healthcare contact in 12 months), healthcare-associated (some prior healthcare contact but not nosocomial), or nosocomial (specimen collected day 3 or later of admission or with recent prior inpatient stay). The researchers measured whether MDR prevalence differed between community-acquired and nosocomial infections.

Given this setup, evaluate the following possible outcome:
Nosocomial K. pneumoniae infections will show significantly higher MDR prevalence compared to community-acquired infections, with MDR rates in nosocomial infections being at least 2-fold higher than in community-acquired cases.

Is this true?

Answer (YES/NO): NO